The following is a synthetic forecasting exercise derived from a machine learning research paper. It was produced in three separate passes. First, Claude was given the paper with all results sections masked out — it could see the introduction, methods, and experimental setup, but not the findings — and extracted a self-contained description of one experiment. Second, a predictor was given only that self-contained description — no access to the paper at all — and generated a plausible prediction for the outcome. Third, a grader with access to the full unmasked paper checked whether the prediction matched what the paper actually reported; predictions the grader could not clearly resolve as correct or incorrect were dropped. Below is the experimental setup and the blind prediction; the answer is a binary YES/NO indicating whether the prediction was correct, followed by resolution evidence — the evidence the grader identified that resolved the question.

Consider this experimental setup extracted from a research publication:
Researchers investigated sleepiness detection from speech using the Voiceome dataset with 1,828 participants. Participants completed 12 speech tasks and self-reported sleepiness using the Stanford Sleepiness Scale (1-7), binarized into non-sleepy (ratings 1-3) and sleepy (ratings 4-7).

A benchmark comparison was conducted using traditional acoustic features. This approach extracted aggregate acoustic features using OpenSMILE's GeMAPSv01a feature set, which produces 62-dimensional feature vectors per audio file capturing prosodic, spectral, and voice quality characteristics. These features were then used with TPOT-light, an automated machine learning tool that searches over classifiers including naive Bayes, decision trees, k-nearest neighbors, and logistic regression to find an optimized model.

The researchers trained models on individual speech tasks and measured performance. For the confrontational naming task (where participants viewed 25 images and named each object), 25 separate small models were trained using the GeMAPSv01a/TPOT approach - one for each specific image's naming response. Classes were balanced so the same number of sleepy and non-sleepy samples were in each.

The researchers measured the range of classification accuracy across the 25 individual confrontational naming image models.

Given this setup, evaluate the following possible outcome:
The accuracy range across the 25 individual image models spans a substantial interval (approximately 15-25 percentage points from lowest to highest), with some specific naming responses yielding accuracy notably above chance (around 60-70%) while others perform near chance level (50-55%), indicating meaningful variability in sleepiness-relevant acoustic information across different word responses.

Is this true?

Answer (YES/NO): NO